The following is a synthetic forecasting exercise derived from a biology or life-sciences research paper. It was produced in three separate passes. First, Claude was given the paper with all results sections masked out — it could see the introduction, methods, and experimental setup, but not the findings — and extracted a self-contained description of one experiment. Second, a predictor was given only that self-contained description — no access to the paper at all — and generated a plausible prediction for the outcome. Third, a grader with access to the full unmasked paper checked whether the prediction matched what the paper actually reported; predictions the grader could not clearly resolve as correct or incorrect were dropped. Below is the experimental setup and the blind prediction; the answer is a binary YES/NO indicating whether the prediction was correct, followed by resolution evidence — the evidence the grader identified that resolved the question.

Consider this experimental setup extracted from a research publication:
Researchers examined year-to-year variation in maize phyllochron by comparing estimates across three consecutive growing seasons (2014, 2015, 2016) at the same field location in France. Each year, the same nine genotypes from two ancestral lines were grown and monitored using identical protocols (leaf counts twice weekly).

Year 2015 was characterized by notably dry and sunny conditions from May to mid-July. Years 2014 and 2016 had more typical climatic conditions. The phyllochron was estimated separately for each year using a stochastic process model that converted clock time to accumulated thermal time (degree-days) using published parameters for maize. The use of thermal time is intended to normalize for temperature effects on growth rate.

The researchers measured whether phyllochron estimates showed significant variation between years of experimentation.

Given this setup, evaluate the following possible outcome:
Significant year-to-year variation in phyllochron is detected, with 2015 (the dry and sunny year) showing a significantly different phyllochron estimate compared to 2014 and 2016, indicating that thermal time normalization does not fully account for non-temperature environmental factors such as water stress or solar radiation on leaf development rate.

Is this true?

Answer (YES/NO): YES